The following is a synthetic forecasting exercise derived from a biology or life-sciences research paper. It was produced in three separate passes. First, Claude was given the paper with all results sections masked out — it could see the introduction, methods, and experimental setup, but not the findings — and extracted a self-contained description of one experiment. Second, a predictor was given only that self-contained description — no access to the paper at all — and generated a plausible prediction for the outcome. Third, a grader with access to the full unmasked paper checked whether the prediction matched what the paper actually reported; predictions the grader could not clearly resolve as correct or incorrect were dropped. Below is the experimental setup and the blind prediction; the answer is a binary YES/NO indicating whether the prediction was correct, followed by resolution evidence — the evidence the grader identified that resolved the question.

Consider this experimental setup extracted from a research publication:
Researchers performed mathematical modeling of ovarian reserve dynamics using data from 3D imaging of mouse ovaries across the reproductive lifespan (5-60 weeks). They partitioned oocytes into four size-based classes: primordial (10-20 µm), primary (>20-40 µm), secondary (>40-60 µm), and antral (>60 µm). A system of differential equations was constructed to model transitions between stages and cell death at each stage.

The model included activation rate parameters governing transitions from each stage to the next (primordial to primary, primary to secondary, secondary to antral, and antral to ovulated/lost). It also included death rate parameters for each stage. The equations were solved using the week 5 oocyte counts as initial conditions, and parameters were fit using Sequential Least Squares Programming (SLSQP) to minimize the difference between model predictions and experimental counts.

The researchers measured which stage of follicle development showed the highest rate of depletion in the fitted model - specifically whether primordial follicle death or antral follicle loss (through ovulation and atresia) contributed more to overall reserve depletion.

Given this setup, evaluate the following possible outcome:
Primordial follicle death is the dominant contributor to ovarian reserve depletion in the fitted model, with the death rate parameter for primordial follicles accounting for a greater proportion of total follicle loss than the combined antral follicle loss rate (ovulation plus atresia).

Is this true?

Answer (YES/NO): NO